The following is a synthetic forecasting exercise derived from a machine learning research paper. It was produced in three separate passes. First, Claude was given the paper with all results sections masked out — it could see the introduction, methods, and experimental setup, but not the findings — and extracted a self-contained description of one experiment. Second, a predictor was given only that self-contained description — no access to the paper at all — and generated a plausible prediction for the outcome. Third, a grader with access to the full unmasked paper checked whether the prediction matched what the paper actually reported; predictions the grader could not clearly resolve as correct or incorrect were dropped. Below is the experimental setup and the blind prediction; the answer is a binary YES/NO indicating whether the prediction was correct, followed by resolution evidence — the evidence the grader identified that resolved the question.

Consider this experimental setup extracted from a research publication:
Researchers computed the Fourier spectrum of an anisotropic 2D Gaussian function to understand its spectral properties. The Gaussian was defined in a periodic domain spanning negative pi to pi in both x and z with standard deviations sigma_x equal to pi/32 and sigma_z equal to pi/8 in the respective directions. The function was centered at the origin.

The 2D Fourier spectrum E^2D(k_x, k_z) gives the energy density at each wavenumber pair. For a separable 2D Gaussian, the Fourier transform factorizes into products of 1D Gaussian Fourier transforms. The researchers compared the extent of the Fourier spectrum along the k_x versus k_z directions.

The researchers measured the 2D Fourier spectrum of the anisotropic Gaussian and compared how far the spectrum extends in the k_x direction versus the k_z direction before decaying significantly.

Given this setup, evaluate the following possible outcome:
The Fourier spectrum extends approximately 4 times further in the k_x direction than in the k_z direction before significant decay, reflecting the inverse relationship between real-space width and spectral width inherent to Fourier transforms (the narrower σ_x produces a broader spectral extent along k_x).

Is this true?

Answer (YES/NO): YES